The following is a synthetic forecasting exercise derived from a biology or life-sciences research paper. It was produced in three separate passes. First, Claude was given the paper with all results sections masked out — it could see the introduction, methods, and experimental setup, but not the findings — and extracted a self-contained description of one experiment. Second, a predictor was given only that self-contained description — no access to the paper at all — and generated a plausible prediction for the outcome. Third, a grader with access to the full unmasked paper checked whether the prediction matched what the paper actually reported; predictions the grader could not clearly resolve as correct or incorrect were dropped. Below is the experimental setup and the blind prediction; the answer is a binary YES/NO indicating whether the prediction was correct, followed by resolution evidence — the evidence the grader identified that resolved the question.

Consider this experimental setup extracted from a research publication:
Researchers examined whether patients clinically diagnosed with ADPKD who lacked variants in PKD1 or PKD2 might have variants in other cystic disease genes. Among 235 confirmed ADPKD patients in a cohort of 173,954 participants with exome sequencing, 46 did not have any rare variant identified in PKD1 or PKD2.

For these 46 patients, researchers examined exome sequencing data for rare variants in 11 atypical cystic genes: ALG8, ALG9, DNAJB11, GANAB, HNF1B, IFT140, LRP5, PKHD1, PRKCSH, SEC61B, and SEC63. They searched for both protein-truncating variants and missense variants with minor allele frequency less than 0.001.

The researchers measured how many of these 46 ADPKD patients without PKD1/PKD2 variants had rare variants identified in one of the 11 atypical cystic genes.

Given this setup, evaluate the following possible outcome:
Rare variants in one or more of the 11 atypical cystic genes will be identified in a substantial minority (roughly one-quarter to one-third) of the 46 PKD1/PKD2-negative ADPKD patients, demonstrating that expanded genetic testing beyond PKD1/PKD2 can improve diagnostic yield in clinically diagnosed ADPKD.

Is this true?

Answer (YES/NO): NO